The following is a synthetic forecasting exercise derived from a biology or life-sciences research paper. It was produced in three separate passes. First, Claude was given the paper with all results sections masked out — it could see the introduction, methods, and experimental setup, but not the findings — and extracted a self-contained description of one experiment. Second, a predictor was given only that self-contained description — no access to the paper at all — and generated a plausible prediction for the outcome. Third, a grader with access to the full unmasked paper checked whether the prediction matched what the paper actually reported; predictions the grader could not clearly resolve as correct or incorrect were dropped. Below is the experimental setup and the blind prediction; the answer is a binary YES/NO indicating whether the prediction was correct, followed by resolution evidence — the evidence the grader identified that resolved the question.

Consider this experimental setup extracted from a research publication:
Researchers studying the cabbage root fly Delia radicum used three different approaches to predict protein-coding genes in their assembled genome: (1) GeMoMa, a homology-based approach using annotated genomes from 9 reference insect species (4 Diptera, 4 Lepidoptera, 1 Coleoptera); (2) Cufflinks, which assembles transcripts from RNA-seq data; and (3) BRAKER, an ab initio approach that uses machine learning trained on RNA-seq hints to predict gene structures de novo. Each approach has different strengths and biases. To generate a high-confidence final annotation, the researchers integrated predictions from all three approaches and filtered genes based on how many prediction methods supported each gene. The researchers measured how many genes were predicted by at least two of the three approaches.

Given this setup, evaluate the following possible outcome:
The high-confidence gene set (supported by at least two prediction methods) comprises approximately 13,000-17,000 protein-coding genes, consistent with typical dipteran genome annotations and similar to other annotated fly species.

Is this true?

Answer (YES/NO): YES